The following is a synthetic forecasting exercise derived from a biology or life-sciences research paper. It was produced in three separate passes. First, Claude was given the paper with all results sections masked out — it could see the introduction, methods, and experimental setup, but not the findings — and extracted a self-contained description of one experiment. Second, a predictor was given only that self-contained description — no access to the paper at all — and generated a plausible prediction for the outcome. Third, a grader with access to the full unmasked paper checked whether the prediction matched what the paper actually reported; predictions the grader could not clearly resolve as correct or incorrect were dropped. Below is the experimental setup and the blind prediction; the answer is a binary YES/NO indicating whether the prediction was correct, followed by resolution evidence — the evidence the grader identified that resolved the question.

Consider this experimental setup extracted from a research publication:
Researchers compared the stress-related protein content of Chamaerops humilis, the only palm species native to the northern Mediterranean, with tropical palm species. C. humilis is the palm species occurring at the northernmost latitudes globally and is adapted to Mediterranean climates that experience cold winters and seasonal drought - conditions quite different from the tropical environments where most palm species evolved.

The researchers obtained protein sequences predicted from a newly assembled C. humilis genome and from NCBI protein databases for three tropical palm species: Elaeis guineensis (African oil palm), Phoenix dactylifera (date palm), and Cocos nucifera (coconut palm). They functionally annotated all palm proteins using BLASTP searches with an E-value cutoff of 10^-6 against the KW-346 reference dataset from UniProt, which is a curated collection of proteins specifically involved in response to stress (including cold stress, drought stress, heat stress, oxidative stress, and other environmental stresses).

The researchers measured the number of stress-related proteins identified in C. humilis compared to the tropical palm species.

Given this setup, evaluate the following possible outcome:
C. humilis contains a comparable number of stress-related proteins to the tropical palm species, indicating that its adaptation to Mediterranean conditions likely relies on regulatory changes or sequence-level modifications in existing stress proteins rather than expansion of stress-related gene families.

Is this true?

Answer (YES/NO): NO